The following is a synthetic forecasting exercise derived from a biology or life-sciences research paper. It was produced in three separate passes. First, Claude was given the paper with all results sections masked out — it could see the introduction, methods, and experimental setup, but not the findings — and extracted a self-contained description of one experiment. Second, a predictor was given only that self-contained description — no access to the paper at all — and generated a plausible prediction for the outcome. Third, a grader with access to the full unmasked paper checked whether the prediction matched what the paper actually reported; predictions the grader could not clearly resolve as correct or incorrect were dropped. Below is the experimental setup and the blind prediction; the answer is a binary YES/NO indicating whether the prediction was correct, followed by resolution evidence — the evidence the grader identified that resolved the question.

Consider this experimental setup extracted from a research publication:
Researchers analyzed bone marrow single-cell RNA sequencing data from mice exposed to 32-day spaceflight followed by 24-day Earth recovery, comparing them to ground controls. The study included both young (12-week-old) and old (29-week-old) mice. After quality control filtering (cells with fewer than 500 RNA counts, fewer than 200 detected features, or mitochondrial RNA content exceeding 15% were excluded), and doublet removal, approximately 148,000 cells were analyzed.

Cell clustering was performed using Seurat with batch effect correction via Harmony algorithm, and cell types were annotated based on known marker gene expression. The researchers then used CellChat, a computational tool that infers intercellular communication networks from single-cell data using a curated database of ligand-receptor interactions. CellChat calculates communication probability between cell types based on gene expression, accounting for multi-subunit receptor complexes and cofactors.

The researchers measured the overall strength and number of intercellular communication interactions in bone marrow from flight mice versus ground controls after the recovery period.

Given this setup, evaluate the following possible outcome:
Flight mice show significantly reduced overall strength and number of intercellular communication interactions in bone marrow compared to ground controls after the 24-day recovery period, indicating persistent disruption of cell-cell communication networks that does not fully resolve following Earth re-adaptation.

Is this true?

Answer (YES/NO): NO